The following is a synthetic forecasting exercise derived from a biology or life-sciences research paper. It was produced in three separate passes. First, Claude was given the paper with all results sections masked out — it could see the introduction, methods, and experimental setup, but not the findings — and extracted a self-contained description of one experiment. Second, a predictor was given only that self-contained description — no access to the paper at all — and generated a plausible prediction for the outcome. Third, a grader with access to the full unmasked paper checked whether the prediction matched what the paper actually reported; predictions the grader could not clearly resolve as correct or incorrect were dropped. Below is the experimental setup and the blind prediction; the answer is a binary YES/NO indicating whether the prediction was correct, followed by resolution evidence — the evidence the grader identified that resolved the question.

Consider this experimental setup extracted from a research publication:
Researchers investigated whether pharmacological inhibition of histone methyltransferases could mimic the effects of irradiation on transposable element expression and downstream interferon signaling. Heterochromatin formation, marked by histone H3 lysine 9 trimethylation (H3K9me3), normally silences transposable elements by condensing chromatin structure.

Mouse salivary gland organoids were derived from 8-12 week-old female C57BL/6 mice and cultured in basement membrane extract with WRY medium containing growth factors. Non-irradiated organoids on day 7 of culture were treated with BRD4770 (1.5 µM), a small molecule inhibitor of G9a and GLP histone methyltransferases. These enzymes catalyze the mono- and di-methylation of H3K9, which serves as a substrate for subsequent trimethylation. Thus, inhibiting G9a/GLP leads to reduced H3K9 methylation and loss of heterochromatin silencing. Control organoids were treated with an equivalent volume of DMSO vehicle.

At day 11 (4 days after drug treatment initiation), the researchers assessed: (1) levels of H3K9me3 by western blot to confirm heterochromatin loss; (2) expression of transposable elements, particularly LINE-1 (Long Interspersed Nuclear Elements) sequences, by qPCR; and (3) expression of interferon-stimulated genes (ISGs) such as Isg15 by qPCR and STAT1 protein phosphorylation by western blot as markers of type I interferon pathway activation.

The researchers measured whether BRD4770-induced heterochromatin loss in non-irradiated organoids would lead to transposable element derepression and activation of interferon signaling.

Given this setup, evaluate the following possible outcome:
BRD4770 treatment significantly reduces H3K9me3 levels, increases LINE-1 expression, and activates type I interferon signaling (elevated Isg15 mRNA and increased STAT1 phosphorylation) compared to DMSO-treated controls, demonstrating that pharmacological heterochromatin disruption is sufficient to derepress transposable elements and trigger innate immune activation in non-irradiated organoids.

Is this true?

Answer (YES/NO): NO